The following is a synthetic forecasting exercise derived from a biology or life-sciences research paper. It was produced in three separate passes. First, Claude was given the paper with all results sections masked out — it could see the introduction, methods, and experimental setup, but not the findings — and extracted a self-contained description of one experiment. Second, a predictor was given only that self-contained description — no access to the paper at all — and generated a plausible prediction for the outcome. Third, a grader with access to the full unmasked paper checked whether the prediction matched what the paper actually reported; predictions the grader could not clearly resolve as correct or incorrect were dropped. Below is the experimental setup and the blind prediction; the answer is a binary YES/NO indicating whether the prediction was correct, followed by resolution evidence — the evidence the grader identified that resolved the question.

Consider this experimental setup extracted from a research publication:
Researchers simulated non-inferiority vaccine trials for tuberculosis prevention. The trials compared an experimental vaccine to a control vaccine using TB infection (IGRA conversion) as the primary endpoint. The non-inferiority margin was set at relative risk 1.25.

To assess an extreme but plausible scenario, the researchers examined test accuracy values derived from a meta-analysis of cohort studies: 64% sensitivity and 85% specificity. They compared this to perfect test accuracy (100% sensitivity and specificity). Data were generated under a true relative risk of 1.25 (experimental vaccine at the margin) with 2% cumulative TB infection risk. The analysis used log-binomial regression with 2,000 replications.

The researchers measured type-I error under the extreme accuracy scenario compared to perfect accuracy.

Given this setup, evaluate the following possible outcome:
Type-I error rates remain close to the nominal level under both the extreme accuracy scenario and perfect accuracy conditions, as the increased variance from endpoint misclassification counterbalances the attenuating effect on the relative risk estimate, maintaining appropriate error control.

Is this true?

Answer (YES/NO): NO